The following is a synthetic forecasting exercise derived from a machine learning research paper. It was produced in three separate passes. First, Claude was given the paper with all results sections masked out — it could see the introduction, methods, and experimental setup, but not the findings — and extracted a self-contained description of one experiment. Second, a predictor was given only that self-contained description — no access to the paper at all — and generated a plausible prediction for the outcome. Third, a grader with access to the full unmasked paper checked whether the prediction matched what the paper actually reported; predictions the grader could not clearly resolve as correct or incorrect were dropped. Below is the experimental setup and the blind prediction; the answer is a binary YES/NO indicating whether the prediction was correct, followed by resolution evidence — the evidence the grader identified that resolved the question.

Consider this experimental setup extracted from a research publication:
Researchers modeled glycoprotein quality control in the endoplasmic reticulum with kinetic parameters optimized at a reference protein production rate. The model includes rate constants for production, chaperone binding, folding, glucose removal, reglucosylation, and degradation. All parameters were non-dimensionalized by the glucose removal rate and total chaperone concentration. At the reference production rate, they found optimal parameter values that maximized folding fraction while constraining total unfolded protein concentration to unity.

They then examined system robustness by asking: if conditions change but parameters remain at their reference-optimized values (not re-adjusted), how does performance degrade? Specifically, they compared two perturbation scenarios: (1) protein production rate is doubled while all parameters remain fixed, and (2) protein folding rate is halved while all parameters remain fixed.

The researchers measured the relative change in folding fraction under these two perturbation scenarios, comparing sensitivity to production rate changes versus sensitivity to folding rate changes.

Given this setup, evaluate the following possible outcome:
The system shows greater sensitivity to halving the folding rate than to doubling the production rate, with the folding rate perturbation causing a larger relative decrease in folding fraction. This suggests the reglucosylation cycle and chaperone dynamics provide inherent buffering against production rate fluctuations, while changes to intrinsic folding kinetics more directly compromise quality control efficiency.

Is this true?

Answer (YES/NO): NO